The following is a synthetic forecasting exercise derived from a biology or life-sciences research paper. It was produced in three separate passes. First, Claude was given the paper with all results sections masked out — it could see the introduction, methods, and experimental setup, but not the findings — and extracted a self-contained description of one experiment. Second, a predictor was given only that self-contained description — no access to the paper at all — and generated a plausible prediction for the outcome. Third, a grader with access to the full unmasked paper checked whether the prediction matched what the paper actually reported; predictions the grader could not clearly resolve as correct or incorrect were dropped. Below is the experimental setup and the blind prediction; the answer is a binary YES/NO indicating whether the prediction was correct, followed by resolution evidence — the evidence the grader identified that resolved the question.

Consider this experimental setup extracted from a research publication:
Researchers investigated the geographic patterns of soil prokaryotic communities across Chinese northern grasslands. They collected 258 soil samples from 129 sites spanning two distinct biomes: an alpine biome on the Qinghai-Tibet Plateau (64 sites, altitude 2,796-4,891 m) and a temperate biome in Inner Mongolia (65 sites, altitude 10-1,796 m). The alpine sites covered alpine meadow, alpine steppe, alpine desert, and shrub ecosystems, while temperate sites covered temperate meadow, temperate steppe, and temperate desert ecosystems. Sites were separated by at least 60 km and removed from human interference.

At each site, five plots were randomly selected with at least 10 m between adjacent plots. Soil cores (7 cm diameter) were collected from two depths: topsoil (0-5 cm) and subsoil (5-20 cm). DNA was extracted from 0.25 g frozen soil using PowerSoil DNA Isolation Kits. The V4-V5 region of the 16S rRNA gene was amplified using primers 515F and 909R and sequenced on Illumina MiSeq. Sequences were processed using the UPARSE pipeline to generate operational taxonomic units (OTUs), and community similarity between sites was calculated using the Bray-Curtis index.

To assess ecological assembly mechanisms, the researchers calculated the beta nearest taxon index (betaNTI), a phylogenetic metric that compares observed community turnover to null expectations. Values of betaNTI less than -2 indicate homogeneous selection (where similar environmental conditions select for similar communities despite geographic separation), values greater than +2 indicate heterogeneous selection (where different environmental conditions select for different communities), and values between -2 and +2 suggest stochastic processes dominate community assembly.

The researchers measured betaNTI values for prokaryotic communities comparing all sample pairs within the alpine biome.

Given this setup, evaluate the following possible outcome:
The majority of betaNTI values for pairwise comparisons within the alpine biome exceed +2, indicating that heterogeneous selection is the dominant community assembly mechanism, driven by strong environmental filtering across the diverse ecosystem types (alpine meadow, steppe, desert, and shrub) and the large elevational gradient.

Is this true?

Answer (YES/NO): NO